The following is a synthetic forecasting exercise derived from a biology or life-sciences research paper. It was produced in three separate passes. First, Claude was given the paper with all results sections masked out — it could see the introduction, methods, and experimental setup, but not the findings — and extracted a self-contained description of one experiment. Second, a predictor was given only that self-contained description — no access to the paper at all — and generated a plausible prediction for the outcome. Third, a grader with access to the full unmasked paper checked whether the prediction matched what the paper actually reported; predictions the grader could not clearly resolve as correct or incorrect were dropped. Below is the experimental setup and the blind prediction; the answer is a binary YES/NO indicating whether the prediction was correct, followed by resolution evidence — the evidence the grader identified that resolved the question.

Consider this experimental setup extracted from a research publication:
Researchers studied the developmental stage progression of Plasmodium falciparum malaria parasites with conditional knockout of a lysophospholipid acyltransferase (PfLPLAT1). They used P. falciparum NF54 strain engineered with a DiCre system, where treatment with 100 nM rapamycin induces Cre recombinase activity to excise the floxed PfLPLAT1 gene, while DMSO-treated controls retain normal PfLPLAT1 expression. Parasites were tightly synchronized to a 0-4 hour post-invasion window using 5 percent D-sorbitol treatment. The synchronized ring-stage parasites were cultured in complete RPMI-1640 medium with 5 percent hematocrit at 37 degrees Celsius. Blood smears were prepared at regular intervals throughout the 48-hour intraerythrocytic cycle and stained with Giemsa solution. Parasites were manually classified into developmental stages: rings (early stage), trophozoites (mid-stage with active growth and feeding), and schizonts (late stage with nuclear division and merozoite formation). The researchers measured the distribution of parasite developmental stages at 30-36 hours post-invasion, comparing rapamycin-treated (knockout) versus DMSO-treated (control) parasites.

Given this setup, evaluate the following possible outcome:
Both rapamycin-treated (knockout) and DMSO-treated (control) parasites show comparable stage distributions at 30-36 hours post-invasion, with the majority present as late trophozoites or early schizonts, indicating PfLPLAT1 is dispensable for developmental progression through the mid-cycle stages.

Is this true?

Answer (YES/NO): NO